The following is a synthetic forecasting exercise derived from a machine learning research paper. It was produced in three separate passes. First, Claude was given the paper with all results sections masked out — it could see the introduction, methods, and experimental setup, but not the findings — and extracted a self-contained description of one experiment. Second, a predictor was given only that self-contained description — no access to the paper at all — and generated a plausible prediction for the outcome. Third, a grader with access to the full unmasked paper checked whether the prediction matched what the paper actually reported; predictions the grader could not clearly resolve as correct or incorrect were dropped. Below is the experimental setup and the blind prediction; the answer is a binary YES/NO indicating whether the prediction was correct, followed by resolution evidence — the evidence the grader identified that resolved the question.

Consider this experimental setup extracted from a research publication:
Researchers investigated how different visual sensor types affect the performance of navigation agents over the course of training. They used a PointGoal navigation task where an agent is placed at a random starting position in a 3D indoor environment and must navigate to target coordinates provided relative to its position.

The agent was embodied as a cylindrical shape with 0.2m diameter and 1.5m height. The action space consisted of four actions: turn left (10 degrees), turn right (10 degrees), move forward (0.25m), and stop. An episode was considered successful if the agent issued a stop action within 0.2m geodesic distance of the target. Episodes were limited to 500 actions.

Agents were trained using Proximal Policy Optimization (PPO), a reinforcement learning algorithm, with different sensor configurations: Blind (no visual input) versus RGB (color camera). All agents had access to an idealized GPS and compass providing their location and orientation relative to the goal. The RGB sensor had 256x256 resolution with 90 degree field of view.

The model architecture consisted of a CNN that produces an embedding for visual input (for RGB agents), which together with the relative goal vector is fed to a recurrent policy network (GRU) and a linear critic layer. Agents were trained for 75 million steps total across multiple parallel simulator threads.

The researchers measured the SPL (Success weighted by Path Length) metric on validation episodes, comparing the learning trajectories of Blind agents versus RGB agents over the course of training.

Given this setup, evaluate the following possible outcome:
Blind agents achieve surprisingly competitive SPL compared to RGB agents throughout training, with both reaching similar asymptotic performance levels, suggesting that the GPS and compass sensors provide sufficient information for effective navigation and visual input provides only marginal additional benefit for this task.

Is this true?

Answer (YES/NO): YES